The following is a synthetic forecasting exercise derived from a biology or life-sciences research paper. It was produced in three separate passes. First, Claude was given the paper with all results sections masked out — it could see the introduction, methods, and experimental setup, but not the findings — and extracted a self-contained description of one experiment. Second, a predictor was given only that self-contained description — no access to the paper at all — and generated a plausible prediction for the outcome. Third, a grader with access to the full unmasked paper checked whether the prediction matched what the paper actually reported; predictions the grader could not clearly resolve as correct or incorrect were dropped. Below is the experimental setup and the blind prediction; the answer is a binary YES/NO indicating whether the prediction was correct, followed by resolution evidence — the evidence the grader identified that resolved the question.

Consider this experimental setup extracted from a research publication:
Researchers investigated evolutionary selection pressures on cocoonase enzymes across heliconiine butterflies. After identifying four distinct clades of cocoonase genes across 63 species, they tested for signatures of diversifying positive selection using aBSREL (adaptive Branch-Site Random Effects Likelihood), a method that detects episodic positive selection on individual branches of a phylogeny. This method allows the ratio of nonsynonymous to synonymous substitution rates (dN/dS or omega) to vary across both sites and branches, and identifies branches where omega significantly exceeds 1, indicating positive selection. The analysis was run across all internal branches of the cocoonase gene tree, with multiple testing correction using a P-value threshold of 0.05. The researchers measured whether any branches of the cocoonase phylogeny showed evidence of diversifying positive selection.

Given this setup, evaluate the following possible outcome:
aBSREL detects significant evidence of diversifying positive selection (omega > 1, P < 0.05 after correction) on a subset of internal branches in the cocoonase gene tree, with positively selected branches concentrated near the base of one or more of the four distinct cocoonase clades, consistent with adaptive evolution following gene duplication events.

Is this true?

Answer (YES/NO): NO